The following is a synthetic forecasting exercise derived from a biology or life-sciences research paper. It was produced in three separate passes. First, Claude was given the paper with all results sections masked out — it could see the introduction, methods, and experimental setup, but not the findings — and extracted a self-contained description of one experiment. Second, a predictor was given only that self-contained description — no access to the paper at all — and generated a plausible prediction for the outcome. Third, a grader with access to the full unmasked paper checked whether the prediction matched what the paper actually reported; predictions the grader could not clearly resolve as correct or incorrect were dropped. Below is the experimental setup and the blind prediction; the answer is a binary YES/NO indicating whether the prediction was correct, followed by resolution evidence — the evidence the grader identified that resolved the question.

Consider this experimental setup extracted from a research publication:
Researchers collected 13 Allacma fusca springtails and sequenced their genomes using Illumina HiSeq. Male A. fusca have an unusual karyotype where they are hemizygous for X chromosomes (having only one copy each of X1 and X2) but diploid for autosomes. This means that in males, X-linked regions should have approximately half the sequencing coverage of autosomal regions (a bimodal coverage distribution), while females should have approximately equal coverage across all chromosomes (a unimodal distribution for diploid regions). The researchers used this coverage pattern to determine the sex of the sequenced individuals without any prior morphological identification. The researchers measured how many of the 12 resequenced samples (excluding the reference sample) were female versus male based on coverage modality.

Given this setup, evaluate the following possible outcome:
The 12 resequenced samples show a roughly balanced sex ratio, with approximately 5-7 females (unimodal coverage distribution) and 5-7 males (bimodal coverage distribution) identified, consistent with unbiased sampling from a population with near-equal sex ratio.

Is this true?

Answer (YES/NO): NO